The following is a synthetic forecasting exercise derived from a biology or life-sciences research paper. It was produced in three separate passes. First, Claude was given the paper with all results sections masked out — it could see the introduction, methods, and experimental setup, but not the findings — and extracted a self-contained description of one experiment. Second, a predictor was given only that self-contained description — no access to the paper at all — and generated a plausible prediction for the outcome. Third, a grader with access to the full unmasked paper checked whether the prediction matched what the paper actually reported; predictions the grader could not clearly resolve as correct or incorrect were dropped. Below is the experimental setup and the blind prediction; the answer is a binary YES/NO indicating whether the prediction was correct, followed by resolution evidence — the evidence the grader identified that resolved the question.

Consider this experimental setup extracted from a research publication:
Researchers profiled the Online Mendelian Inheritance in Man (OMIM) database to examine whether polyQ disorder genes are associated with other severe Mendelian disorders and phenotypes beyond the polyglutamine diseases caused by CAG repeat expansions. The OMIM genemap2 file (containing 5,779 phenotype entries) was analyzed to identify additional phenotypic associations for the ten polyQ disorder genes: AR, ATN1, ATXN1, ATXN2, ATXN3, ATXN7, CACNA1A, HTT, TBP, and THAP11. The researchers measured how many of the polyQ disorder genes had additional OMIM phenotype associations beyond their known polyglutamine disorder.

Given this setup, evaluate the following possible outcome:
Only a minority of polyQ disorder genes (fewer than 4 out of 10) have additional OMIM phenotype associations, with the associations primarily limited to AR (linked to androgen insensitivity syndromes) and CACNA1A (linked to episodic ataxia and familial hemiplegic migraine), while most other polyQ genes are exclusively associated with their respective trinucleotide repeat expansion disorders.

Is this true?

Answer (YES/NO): NO